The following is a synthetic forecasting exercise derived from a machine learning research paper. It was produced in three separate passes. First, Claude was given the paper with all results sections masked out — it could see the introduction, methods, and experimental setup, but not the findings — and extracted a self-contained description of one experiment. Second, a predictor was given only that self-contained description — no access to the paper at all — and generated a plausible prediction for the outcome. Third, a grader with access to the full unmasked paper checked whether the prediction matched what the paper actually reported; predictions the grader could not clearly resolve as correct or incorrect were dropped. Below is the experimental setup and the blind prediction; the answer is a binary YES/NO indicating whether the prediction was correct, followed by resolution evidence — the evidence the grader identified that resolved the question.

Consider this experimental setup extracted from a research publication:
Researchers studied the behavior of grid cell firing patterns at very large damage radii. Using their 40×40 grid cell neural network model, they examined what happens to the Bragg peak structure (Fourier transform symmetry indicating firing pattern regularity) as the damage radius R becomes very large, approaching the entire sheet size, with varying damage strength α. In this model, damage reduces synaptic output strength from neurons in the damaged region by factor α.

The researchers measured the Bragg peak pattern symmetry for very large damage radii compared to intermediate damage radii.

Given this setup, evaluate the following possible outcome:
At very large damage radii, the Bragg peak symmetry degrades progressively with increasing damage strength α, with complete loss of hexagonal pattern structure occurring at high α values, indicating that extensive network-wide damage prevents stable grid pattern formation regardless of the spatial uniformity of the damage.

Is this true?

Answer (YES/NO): NO